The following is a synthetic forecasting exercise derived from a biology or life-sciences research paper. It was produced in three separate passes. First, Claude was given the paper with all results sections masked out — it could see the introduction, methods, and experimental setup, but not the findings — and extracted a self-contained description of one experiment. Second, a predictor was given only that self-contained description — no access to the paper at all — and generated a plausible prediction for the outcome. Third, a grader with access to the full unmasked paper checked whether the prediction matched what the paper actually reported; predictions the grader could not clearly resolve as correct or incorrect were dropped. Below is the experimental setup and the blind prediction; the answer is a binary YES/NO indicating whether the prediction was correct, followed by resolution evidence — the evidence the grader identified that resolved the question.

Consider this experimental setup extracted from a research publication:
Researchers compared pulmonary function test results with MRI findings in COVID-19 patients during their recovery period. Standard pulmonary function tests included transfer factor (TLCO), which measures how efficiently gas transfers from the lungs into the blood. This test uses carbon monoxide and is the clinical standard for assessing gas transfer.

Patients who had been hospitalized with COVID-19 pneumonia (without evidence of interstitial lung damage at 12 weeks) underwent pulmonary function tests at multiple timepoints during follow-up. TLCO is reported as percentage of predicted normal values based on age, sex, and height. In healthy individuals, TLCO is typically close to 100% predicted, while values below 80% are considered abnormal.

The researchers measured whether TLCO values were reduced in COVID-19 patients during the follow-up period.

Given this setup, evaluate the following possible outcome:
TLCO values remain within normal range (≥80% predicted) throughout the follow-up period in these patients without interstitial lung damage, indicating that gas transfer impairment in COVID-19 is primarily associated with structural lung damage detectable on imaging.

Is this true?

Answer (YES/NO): NO